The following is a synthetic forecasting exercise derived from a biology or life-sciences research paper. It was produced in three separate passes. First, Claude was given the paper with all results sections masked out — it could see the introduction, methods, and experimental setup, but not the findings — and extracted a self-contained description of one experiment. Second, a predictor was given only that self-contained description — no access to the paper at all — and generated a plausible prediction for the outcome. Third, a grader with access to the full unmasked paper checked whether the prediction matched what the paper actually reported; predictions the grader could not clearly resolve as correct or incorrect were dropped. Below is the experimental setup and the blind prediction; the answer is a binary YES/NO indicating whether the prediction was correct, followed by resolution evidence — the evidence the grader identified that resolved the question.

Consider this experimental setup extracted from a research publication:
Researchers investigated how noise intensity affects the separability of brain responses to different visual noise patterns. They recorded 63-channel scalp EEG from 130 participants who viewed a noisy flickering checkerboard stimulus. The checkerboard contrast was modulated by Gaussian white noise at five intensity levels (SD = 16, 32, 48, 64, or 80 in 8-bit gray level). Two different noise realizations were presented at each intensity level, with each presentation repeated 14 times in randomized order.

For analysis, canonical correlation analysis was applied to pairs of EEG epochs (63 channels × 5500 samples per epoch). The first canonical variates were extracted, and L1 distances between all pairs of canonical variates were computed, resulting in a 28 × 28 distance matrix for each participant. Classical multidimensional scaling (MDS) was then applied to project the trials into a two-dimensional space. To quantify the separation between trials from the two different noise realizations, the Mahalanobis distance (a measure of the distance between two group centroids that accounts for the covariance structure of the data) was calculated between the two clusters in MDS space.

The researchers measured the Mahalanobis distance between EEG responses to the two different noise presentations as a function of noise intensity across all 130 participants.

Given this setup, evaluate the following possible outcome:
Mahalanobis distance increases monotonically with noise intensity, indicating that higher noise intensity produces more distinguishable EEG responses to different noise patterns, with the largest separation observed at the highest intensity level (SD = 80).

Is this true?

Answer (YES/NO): YES